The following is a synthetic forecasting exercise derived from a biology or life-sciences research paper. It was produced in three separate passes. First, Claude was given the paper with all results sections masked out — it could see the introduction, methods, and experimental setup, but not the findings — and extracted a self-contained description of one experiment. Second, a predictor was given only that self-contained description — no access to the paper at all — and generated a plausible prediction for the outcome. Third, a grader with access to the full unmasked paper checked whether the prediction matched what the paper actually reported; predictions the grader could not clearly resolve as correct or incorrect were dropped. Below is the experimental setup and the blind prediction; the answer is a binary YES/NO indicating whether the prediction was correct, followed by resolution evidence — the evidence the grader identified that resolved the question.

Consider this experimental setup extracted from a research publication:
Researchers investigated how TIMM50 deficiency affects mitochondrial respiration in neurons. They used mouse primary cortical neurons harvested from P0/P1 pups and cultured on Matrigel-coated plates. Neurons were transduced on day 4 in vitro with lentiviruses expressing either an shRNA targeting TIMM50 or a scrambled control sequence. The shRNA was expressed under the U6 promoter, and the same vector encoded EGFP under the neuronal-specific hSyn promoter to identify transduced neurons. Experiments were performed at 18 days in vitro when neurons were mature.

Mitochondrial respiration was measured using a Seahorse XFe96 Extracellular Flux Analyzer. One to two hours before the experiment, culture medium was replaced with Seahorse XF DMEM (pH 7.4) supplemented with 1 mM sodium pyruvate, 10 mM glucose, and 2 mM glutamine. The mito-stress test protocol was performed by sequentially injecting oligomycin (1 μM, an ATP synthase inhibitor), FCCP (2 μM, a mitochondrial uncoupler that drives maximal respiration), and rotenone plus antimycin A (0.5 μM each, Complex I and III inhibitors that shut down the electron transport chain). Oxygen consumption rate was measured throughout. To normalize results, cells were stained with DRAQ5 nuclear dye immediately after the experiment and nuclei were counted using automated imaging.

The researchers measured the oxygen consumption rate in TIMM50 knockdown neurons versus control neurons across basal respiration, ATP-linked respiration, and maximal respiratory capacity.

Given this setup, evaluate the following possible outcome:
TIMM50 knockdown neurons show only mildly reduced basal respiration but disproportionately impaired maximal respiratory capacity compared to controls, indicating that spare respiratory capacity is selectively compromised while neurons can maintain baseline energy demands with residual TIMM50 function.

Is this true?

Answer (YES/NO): NO